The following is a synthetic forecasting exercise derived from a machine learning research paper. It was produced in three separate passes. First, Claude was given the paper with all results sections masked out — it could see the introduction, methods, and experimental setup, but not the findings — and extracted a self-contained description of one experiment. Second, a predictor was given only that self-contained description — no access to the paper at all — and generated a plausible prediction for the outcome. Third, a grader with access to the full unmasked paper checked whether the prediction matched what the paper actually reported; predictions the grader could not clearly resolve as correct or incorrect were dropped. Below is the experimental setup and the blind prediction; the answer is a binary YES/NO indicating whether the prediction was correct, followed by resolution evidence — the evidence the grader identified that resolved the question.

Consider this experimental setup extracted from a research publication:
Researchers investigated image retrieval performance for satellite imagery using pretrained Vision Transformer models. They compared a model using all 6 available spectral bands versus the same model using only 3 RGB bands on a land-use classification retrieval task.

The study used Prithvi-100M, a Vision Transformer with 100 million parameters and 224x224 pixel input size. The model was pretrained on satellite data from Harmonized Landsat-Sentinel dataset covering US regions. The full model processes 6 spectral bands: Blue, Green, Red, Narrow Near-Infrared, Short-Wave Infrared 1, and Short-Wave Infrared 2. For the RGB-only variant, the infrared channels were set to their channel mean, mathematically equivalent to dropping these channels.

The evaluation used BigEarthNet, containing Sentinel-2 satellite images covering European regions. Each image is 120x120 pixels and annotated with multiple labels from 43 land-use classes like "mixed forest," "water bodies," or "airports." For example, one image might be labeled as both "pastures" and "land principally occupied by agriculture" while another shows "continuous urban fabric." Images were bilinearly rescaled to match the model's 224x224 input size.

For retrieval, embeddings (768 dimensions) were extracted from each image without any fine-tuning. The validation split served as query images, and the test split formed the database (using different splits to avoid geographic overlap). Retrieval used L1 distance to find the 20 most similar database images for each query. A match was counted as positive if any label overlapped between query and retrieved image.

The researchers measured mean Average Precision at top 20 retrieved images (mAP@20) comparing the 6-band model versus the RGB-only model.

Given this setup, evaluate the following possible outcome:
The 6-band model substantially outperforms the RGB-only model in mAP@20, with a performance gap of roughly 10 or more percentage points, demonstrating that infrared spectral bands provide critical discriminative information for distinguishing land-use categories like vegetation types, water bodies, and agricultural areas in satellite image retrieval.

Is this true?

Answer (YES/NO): NO